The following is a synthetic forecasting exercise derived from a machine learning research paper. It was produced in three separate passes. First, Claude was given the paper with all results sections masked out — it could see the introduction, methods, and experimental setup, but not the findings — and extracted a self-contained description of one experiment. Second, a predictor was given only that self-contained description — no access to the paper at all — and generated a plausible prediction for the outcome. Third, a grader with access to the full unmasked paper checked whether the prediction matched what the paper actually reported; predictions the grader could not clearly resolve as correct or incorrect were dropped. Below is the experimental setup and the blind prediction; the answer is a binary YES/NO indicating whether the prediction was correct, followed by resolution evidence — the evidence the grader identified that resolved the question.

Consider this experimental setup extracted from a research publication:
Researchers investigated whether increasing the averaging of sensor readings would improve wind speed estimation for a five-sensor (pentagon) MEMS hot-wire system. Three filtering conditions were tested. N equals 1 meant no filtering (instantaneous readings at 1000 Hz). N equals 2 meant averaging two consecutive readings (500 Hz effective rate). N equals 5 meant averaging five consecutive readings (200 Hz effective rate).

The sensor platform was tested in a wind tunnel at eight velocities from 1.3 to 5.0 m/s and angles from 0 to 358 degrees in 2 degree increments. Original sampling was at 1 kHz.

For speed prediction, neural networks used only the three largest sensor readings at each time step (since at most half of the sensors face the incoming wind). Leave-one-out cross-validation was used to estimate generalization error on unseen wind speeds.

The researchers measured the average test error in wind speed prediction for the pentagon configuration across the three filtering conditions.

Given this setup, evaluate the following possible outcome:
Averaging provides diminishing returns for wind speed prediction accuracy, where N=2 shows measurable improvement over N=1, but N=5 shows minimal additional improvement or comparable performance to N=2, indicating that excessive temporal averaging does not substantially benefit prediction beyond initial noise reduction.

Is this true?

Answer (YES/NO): NO